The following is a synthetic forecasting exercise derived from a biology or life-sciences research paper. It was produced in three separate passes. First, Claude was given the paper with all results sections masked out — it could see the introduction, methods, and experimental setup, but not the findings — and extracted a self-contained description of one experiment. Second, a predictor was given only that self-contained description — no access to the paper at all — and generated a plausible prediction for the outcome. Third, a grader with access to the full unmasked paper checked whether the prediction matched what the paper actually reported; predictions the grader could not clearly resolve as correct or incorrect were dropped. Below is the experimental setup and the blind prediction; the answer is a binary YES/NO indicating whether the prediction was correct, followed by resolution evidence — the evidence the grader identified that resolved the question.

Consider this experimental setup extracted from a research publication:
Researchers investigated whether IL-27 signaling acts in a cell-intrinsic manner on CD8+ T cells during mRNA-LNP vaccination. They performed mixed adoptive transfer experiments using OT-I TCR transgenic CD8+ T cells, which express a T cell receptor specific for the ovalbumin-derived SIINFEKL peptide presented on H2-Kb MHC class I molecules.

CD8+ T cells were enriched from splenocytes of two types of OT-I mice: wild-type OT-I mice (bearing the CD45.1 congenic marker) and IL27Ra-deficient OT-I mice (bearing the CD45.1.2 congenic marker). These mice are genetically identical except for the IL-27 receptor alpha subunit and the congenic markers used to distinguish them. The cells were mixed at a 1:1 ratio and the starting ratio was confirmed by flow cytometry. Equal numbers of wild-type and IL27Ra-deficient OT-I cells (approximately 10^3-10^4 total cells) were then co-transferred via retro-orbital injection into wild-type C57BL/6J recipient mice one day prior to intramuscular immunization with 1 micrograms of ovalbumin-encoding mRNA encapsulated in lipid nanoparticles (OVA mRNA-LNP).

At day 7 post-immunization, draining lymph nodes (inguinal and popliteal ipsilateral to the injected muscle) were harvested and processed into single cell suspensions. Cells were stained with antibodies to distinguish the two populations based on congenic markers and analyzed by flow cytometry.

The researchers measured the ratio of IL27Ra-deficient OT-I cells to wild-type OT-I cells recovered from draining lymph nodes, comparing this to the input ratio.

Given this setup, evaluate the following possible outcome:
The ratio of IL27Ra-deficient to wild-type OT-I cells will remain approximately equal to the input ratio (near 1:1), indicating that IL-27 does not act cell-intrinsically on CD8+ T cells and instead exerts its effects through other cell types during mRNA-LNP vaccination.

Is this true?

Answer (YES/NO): NO